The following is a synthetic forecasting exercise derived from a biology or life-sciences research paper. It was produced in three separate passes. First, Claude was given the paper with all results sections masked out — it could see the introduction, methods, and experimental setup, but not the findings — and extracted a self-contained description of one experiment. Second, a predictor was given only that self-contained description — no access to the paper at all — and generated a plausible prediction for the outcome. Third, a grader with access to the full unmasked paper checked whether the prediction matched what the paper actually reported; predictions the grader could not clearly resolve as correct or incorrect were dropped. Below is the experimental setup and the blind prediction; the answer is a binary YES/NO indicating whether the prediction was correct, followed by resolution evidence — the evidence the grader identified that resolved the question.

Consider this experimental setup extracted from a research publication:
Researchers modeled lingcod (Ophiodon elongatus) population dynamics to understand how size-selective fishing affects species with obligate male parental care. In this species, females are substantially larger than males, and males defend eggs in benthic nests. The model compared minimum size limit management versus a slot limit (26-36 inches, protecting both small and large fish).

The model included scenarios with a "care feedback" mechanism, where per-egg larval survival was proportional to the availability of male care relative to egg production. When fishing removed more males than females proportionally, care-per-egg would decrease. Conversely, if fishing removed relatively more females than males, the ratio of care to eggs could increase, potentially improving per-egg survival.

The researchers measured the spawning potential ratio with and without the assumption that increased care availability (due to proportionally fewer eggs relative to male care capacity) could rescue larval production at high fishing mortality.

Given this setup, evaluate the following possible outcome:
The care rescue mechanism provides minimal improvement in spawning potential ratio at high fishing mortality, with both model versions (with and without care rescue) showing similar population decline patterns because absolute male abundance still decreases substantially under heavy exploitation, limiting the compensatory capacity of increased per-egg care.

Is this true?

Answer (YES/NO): NO